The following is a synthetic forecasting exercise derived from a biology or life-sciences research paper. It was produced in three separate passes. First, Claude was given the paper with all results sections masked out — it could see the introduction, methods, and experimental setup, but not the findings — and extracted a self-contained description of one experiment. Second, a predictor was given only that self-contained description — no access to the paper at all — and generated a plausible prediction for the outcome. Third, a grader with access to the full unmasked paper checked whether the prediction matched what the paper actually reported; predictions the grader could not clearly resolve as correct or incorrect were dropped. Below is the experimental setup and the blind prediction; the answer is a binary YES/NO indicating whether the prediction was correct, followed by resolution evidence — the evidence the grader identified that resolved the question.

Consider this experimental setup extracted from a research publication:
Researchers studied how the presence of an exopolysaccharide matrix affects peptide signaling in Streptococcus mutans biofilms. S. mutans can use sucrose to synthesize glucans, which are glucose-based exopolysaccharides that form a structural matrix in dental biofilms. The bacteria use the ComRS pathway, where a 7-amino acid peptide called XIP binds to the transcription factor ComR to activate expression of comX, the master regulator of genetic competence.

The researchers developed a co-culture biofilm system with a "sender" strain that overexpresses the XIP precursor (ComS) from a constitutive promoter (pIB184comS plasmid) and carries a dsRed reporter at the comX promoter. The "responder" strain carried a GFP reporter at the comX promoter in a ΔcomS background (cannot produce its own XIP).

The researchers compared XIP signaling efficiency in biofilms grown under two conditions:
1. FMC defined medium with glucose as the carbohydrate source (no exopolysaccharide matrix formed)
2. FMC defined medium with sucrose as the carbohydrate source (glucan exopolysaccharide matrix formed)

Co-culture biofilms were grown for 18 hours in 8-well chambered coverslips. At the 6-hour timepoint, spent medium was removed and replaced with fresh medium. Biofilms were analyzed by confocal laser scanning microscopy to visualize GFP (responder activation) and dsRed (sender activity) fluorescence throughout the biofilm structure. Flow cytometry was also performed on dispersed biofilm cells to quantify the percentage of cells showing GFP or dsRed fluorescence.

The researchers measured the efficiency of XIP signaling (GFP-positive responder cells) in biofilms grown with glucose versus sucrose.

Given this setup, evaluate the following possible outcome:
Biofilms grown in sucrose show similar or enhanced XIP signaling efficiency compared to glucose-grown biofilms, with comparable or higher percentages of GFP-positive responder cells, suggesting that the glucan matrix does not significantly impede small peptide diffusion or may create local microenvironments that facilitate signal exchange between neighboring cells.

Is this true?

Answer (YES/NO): NO